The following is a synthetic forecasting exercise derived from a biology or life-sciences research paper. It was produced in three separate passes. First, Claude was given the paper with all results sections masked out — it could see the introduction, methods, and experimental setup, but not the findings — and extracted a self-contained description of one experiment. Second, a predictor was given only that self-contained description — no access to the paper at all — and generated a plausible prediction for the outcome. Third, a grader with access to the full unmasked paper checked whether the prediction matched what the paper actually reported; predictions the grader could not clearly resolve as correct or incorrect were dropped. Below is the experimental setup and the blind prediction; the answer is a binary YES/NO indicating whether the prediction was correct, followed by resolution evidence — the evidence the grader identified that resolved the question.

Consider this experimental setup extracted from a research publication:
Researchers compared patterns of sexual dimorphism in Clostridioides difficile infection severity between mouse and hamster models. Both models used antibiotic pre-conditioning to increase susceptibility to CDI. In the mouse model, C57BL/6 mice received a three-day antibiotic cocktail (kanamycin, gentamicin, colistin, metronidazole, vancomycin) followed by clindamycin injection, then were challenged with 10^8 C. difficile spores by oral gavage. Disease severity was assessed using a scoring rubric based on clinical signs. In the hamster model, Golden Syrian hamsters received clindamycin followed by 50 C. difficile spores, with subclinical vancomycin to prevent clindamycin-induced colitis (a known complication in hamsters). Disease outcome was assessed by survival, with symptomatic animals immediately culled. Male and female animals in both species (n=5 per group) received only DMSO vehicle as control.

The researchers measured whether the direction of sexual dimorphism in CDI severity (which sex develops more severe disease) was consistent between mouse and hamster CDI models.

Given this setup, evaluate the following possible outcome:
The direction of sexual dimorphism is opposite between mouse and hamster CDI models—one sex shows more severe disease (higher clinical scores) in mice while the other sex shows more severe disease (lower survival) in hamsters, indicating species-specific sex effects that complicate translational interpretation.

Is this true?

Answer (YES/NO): YES